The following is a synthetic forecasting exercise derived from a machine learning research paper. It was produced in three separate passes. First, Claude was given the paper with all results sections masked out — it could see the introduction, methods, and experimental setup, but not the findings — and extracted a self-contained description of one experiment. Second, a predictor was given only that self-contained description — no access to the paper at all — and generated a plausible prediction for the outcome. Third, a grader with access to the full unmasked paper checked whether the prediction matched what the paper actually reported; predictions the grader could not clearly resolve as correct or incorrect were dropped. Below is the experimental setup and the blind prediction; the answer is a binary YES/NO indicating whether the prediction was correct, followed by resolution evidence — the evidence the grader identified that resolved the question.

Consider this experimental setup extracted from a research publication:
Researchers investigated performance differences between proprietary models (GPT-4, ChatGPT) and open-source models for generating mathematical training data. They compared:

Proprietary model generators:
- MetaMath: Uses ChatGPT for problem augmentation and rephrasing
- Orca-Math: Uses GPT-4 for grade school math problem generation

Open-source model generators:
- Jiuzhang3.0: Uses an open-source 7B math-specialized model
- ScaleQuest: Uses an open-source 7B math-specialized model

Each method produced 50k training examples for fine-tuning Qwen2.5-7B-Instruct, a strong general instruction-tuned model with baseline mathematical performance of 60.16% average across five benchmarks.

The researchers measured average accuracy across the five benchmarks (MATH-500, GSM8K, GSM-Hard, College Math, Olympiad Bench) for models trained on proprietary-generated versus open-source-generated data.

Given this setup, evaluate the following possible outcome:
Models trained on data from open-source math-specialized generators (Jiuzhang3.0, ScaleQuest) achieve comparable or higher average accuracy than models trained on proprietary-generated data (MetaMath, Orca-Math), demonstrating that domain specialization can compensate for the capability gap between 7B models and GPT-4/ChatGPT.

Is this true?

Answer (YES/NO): YES